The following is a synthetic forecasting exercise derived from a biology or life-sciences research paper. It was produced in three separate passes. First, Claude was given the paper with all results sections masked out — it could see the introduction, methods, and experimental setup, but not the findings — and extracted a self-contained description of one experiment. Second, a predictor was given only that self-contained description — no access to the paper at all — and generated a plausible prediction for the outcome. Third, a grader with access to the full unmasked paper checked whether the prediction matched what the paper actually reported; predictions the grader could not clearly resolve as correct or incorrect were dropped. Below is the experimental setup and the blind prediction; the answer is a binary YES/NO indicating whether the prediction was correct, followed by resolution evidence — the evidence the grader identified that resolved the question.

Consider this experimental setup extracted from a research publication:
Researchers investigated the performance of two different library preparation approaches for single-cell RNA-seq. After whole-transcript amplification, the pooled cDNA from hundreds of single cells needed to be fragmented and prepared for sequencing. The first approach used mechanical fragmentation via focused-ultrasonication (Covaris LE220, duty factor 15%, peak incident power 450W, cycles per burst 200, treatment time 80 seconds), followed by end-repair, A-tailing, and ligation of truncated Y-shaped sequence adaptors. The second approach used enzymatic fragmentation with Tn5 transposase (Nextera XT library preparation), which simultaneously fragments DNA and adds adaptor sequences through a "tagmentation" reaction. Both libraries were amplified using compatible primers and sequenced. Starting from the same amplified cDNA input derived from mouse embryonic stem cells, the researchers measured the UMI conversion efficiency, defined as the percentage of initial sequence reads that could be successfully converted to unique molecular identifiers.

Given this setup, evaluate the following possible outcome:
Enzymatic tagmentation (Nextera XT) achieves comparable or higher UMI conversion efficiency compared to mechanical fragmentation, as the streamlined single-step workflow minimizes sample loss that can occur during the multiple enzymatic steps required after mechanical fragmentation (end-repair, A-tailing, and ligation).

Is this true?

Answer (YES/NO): YES